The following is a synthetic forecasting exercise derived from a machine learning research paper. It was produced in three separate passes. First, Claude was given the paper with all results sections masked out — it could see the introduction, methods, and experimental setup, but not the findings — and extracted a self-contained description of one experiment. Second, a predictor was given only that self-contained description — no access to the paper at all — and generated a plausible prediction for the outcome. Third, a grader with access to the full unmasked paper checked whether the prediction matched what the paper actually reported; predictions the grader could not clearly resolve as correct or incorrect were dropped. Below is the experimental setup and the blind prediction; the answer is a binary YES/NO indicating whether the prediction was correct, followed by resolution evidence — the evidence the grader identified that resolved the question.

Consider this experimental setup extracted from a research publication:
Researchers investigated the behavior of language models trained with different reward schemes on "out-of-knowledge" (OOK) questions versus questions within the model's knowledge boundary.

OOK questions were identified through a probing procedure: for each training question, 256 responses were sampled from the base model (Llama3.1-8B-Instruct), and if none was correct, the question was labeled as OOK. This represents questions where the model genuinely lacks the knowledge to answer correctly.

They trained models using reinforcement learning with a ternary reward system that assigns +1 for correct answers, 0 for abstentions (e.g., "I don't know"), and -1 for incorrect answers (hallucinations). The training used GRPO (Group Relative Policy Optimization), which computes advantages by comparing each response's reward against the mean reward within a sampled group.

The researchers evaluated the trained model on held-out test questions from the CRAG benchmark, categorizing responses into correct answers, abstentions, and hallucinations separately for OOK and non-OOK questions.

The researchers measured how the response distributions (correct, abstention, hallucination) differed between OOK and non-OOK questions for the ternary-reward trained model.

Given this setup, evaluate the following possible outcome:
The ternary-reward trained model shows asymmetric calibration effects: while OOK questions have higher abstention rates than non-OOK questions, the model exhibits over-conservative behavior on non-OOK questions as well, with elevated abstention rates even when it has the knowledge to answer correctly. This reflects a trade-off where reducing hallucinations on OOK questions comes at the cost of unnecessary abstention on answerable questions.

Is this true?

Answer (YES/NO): NO